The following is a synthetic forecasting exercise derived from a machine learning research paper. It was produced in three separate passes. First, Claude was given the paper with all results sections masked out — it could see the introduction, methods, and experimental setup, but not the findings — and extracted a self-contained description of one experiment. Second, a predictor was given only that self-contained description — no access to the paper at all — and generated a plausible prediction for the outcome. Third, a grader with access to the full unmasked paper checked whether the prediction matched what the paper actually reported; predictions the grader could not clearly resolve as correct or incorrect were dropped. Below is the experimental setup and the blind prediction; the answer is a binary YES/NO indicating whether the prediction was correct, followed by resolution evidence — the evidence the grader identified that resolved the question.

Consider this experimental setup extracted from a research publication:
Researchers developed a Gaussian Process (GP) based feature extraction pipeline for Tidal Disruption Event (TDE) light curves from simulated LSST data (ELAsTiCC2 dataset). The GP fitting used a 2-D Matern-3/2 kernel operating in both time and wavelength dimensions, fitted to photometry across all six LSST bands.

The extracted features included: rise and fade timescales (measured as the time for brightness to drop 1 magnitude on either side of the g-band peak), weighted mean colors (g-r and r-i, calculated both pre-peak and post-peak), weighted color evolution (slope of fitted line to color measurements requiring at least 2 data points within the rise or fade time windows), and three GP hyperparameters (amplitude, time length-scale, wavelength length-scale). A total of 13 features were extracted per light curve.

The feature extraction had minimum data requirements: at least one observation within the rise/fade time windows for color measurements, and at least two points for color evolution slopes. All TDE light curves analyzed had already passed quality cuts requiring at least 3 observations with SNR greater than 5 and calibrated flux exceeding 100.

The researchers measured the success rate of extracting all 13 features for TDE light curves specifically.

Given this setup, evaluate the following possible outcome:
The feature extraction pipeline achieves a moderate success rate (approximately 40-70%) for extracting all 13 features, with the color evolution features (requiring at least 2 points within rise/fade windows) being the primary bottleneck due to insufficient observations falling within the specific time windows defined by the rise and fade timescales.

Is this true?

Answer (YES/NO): YES